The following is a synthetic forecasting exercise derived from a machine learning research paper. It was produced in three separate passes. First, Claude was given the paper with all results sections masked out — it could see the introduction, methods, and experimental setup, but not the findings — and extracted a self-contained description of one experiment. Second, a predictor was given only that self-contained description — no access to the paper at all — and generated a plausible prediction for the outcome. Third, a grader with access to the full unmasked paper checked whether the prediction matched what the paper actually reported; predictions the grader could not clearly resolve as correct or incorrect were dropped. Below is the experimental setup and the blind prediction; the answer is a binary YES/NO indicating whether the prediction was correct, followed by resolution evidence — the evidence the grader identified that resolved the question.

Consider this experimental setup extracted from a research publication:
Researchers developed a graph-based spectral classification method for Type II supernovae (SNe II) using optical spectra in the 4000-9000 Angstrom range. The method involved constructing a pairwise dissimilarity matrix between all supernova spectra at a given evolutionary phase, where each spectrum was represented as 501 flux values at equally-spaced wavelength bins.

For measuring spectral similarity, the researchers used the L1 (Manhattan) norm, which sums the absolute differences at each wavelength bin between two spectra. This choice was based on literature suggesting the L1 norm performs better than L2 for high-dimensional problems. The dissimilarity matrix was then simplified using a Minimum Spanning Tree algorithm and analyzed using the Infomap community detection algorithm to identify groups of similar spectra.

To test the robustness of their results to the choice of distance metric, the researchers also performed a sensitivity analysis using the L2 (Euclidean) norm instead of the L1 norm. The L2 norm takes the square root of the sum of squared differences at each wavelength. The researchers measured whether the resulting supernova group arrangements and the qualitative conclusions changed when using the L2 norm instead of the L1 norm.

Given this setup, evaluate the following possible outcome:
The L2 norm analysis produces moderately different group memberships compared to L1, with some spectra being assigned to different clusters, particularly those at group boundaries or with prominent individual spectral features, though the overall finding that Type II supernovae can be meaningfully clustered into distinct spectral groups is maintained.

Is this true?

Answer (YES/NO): NO